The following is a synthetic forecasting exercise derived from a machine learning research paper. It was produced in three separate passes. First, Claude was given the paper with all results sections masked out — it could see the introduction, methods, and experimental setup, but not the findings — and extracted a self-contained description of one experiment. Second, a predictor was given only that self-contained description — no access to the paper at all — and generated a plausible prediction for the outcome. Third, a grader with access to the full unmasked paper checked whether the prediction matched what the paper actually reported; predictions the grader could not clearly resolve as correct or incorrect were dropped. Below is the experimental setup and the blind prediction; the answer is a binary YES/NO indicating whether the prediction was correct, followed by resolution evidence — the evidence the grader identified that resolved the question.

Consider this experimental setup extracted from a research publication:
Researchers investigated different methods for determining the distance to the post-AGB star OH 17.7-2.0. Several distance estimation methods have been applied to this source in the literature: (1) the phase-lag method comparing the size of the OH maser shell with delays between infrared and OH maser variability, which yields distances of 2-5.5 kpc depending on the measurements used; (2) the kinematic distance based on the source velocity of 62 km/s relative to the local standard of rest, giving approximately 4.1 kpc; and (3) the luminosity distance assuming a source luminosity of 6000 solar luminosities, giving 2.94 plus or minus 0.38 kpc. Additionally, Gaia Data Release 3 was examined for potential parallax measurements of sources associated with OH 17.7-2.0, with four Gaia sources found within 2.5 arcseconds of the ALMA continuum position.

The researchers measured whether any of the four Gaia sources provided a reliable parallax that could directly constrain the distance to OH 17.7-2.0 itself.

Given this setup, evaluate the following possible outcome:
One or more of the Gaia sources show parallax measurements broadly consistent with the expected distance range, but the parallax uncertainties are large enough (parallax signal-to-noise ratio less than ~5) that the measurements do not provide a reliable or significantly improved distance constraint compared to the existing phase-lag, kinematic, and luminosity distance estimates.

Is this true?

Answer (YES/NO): NO